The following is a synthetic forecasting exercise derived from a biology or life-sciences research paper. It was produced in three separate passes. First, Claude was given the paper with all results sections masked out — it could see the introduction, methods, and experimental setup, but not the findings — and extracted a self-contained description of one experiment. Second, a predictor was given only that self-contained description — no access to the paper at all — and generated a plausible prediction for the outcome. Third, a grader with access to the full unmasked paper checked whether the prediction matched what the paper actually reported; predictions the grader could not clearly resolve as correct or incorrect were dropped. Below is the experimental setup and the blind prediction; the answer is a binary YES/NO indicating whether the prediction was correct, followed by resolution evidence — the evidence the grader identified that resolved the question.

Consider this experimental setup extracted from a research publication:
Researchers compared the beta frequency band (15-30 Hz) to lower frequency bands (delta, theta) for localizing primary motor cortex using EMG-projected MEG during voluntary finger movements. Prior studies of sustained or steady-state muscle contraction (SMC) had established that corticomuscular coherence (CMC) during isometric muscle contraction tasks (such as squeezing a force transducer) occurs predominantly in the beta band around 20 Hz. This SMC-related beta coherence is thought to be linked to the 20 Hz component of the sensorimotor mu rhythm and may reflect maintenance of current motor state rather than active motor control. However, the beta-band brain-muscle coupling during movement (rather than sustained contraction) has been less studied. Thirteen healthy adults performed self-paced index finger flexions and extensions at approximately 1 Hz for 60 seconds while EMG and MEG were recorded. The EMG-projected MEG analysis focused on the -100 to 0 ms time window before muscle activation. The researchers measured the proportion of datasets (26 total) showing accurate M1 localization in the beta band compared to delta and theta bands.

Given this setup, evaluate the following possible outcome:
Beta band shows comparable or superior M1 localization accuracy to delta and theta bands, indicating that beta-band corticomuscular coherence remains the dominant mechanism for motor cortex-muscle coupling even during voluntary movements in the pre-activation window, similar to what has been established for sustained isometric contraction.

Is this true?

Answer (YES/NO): NO